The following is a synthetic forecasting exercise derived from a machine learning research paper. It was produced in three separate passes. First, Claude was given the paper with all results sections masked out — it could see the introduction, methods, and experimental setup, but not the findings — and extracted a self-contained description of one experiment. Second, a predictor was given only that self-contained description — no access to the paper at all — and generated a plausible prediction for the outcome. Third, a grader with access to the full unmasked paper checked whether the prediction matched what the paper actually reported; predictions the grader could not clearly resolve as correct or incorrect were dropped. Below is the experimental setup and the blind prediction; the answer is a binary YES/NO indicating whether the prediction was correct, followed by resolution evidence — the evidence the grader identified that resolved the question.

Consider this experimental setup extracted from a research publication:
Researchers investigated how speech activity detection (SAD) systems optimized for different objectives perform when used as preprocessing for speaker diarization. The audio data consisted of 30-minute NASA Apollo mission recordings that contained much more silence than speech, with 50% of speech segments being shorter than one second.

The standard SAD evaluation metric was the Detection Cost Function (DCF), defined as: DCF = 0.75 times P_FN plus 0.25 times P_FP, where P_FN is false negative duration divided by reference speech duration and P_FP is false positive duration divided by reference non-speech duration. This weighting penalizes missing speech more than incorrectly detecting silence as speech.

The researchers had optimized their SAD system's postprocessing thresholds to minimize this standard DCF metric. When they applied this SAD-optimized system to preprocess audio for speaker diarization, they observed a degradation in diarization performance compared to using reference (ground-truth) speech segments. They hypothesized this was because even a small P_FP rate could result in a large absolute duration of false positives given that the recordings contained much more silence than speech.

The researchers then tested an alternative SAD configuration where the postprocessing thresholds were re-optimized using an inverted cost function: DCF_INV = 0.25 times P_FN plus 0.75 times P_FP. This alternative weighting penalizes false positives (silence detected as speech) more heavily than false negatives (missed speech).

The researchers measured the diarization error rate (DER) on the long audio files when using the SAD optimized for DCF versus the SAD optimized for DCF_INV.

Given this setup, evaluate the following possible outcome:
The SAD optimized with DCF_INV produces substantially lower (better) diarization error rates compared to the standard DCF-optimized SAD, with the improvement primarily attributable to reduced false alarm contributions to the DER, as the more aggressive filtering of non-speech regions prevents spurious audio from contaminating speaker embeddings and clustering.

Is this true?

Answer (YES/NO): YES